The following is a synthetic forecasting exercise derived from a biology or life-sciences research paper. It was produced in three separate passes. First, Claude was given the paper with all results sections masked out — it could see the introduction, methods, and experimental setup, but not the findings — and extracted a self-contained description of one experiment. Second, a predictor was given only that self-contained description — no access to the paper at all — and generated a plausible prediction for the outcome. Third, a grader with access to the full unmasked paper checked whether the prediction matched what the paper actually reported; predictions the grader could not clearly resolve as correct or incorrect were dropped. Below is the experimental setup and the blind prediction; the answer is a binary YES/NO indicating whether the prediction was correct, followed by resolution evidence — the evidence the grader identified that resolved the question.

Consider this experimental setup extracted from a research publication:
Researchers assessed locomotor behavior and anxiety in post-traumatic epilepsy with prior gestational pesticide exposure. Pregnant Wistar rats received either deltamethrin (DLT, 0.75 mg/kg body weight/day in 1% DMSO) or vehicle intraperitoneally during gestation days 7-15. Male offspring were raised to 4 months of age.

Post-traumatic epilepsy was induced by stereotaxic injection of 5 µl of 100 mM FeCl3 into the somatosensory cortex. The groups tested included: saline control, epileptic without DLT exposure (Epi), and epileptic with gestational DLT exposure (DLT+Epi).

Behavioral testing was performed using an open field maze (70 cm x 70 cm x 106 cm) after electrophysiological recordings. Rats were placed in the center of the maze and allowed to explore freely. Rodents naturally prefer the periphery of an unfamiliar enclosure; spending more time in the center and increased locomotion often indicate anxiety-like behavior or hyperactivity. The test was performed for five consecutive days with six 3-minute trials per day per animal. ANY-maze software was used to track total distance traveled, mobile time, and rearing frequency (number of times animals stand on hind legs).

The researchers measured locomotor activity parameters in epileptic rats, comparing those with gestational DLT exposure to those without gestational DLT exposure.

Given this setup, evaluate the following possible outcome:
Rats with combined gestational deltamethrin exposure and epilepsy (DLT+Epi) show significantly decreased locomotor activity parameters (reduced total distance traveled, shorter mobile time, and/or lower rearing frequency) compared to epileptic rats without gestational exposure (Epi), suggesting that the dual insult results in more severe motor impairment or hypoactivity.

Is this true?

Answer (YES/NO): NO